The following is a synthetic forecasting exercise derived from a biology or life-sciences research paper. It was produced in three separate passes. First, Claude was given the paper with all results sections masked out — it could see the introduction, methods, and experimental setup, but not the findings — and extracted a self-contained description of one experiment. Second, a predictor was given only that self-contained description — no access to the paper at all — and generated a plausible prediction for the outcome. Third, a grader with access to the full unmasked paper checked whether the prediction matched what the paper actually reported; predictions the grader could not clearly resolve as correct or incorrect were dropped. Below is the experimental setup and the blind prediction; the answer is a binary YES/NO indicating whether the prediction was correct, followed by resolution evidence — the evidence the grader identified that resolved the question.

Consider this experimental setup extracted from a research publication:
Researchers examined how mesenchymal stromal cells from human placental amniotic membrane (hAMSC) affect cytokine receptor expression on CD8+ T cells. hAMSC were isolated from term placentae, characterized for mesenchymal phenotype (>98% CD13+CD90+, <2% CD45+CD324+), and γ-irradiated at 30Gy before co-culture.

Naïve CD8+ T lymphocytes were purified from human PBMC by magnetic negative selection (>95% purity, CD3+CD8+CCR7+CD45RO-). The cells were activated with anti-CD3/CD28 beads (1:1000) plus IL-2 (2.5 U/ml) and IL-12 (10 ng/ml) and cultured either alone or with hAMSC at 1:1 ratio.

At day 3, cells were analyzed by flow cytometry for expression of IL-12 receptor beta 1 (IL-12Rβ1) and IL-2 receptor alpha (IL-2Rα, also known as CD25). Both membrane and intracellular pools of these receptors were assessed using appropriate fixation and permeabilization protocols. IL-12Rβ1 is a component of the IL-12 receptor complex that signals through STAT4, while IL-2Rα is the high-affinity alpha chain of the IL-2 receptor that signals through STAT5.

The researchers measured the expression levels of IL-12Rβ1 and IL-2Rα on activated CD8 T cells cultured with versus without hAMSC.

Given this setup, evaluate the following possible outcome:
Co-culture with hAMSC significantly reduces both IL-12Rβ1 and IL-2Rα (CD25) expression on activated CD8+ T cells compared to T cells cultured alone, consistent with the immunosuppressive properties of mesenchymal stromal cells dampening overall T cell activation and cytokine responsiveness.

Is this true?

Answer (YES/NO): NO